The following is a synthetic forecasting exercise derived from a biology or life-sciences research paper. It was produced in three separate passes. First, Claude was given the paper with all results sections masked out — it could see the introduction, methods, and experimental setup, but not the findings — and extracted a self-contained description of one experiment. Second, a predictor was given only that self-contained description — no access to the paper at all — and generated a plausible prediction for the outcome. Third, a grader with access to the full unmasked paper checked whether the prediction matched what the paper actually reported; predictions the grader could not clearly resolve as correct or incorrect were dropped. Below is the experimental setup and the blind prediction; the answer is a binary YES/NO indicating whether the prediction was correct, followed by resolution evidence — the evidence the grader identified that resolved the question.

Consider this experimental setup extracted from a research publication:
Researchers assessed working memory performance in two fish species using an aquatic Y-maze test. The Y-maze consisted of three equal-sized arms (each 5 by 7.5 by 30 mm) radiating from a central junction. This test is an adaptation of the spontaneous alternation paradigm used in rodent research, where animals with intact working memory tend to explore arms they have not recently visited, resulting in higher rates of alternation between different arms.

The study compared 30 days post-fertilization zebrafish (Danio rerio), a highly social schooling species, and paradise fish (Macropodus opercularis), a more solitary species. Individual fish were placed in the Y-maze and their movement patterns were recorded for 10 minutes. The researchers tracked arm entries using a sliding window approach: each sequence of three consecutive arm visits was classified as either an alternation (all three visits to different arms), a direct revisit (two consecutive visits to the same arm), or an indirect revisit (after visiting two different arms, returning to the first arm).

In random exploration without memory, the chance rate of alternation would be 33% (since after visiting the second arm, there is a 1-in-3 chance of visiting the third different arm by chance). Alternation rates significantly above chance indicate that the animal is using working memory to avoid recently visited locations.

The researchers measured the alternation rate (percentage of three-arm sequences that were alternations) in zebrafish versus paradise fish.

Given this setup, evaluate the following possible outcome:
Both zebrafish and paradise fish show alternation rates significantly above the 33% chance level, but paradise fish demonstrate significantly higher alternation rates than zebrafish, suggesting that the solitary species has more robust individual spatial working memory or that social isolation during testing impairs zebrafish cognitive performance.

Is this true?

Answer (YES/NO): NO